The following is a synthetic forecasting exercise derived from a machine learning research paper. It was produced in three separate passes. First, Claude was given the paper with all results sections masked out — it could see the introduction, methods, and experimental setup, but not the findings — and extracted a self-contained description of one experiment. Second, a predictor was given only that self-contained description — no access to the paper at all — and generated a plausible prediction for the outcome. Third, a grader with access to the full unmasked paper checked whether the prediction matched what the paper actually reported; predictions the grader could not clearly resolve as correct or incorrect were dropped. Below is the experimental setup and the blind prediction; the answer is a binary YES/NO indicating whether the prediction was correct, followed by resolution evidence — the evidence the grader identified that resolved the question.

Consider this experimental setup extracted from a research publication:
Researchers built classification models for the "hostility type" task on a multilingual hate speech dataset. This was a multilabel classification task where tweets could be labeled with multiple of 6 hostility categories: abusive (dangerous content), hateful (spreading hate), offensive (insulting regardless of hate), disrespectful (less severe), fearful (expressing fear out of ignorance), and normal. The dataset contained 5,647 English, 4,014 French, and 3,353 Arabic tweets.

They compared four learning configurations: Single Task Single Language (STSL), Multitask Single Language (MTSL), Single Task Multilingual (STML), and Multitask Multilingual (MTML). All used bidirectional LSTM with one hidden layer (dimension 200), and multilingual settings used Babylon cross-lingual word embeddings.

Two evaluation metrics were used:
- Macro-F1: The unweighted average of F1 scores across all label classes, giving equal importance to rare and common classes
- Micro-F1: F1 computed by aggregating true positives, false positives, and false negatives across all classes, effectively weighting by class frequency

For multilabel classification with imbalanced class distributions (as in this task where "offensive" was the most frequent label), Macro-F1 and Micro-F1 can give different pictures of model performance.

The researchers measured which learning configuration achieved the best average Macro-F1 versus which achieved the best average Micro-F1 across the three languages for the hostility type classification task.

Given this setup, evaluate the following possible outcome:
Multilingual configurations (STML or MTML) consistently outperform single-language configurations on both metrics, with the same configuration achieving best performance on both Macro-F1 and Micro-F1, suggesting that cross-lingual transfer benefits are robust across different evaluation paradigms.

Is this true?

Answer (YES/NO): NO